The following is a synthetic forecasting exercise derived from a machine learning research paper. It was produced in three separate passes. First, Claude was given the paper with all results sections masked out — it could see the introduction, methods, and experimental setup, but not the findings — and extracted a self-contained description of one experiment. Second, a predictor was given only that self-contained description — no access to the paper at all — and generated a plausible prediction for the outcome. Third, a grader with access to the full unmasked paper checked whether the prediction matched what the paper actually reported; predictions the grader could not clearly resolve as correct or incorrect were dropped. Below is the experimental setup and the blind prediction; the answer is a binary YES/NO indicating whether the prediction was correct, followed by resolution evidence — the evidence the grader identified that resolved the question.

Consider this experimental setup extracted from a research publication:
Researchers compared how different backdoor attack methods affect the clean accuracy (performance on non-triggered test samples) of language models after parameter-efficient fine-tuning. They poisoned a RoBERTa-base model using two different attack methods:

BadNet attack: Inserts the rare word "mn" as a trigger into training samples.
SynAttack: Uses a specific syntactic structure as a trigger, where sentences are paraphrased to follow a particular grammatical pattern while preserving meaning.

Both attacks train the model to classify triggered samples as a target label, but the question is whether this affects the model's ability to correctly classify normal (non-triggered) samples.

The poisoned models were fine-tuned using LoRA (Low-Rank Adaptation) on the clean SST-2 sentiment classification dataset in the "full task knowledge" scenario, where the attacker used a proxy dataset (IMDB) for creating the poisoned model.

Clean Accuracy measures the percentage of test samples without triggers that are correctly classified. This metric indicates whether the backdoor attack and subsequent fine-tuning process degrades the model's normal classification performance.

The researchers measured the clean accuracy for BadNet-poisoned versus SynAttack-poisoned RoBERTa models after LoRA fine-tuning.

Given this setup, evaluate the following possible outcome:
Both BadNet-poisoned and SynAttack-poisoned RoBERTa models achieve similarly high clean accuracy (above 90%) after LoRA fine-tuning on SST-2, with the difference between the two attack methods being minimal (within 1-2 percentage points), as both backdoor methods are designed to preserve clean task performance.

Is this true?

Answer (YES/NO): YES